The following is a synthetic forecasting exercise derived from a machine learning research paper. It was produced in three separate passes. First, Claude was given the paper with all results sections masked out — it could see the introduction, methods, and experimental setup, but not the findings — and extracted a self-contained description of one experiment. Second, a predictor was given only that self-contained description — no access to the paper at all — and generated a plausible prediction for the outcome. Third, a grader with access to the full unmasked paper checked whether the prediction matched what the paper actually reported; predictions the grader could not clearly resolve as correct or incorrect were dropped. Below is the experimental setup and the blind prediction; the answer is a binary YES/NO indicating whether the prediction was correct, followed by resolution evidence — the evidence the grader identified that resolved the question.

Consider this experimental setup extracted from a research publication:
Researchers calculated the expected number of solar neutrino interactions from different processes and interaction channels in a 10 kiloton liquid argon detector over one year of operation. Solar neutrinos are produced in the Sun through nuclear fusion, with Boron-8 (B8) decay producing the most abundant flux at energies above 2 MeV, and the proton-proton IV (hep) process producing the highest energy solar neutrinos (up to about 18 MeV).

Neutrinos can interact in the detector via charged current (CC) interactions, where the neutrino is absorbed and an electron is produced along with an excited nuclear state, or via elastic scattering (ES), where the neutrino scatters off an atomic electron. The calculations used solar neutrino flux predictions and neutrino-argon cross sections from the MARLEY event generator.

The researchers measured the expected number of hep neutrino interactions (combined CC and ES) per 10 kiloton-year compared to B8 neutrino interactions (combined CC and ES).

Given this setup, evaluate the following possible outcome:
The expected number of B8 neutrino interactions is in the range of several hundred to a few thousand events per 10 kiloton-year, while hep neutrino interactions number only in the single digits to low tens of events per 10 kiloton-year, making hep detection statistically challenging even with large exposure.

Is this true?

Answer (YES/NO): NO